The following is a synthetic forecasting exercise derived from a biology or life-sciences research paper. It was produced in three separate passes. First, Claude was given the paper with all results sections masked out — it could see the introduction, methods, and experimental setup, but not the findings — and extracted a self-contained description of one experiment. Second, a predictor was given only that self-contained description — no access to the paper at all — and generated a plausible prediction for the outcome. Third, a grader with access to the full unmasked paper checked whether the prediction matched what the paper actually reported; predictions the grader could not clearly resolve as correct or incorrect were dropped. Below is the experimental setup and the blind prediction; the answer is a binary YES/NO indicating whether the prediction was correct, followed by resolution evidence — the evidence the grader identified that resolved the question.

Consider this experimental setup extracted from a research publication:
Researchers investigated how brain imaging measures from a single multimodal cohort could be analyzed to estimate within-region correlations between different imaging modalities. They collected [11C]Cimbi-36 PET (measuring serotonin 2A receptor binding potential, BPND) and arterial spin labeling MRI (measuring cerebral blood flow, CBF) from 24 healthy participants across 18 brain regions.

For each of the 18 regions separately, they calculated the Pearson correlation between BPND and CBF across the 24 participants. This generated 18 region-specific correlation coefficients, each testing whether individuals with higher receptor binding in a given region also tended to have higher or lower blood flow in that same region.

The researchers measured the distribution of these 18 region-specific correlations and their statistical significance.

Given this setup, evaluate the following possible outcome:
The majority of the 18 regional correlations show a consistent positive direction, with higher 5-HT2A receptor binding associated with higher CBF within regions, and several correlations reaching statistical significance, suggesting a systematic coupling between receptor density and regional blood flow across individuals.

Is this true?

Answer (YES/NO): NO